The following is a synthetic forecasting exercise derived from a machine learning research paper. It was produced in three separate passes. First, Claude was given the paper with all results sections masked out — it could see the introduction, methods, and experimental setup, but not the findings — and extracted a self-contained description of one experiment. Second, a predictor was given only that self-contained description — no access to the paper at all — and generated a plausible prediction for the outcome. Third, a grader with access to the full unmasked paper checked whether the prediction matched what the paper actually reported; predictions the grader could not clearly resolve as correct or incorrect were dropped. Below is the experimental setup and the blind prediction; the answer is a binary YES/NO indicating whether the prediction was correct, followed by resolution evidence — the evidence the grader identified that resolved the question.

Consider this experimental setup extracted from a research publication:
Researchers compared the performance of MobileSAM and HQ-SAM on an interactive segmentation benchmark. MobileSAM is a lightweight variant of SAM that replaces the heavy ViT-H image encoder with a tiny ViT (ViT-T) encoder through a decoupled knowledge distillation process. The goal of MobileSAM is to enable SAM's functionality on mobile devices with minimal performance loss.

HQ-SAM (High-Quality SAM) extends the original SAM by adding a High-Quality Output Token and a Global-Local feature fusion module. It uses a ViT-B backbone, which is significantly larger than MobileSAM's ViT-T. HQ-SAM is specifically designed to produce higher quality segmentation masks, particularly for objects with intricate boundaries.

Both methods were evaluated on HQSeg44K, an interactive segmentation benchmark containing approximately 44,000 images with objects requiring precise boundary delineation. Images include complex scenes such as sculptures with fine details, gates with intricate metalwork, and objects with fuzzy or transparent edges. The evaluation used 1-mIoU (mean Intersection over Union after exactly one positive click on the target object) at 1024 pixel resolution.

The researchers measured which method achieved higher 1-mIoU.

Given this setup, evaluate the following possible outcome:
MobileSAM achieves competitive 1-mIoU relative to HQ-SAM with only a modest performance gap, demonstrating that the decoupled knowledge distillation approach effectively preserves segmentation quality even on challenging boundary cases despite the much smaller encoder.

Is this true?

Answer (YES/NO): NO